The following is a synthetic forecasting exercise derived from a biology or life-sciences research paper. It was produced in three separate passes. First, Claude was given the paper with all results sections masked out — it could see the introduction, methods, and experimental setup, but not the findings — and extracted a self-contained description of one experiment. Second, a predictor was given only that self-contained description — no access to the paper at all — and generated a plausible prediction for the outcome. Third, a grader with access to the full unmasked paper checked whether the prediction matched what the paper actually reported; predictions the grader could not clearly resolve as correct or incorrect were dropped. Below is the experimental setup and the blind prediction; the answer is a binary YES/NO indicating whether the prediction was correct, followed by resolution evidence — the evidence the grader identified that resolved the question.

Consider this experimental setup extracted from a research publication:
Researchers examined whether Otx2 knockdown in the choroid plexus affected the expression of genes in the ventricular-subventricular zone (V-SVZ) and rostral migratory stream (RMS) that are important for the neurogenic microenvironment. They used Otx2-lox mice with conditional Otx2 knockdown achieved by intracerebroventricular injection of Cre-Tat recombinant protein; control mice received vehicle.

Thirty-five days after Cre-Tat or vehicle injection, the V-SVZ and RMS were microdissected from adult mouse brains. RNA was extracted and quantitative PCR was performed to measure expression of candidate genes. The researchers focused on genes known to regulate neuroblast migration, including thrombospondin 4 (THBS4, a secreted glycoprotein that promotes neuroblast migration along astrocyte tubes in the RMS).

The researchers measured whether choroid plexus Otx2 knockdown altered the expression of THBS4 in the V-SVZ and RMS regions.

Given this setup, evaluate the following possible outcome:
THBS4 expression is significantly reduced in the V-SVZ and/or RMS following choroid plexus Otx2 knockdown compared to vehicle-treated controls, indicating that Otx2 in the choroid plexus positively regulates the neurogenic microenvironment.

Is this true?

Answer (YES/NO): NO